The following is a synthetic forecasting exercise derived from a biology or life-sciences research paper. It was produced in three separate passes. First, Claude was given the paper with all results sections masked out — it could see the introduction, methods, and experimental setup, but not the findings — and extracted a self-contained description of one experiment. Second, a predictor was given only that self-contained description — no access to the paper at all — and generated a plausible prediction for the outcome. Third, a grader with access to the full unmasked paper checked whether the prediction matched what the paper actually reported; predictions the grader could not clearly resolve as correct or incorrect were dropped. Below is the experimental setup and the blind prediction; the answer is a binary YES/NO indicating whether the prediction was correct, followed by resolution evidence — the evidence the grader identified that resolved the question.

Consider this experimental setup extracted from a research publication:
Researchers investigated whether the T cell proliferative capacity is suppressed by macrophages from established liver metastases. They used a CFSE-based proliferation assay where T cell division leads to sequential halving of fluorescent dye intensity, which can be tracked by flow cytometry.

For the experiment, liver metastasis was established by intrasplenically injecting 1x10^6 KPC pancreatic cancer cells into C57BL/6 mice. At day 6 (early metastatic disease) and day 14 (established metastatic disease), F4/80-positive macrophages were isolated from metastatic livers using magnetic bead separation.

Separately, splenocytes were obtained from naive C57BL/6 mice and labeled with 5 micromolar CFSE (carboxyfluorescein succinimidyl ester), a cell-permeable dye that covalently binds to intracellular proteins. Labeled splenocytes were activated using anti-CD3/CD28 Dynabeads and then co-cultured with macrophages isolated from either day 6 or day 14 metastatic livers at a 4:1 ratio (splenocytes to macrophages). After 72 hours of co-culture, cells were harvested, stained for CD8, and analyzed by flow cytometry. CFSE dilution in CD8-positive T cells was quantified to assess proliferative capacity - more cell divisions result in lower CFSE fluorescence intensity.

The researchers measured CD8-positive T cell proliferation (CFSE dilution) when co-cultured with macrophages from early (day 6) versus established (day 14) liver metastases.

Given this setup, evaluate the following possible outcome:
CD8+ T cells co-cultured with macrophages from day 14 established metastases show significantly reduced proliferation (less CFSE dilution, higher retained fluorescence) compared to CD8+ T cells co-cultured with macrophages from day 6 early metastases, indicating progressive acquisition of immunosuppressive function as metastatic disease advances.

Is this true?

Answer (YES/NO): YES